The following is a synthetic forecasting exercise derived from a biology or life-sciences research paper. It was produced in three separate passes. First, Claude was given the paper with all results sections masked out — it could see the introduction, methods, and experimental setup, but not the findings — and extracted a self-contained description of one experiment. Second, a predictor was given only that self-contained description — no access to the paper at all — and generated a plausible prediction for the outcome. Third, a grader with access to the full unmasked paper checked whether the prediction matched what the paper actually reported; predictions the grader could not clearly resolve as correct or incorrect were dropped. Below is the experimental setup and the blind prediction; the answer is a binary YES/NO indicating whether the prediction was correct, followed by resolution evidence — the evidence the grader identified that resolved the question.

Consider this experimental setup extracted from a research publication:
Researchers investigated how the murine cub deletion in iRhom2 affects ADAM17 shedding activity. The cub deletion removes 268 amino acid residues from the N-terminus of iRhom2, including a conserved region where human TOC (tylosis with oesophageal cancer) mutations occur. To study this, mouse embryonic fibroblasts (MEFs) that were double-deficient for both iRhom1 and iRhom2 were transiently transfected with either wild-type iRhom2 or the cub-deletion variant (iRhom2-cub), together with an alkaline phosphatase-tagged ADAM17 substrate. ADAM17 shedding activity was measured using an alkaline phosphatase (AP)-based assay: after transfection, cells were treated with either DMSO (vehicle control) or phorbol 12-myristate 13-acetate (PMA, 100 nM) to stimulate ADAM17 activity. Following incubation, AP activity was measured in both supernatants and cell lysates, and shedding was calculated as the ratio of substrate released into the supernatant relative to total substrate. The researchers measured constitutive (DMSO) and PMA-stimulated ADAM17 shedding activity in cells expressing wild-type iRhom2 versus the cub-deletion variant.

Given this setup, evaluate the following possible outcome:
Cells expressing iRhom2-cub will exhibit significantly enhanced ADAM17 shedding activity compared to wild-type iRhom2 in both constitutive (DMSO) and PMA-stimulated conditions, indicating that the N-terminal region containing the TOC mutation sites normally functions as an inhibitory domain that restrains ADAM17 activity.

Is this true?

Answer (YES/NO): NO